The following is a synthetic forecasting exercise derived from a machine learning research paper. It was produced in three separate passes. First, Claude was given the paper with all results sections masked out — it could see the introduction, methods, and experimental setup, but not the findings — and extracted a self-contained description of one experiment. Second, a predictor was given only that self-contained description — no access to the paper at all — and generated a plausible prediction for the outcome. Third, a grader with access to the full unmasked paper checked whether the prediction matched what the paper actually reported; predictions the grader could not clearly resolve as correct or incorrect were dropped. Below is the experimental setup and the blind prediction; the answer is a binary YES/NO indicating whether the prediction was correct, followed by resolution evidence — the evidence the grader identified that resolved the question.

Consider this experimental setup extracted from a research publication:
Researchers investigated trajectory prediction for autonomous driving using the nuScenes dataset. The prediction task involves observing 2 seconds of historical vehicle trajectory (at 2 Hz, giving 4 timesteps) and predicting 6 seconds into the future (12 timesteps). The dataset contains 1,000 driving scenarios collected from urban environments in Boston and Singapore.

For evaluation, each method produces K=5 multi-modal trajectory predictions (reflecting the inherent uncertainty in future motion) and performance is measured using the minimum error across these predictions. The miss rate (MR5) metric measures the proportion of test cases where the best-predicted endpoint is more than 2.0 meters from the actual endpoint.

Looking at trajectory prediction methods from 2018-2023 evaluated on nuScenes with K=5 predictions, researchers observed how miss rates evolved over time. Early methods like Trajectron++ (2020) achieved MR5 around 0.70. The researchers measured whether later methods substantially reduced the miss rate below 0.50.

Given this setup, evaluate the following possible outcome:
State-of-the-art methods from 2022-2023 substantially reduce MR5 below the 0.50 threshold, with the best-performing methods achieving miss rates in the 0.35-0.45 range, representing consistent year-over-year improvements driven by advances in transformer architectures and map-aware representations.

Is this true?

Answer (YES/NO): NO